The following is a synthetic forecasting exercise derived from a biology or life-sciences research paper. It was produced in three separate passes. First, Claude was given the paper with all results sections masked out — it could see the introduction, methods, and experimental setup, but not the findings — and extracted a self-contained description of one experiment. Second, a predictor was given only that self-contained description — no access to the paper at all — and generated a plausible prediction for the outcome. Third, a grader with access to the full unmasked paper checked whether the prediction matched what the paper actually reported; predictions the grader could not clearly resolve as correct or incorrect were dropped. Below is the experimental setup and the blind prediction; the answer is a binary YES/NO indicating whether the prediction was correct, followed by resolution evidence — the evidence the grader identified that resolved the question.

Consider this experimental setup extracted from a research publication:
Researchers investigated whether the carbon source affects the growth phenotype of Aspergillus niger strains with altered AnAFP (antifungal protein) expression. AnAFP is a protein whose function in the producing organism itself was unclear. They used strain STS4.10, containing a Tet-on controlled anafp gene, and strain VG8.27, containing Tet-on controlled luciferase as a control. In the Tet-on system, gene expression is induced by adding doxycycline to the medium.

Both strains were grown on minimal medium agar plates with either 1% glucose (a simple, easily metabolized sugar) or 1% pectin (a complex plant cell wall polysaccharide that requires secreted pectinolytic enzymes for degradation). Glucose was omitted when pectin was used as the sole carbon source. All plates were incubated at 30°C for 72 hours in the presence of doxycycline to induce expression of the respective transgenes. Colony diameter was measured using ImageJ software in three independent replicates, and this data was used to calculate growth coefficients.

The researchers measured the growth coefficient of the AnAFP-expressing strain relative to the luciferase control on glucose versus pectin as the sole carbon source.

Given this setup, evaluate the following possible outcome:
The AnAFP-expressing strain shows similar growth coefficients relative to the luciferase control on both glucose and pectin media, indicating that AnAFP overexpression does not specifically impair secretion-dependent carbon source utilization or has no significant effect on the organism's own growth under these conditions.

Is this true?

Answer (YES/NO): NO